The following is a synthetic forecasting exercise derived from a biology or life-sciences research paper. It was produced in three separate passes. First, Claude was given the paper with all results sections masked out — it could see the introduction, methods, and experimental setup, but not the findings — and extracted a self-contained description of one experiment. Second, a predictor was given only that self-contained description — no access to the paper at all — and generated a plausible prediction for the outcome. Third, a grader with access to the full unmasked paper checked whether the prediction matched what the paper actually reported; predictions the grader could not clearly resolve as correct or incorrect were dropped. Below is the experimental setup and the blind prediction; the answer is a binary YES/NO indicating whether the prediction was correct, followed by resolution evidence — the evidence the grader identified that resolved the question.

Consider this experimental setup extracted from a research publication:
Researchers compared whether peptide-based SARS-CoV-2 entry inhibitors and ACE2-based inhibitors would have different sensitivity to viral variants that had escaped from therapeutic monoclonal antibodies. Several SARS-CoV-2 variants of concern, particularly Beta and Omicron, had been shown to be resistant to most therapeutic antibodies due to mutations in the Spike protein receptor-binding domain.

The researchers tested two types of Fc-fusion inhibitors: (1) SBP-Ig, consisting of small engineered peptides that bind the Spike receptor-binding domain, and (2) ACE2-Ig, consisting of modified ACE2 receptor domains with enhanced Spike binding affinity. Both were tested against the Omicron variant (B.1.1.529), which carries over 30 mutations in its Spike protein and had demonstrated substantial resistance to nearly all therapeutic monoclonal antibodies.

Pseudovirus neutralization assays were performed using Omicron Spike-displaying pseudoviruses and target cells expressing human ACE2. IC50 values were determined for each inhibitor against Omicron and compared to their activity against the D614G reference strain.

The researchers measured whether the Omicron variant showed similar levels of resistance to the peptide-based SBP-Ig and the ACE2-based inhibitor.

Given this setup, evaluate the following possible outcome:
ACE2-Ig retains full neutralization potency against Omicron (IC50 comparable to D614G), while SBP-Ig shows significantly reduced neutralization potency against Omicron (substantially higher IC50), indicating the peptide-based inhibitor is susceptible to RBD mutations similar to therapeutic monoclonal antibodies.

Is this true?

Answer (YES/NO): YES